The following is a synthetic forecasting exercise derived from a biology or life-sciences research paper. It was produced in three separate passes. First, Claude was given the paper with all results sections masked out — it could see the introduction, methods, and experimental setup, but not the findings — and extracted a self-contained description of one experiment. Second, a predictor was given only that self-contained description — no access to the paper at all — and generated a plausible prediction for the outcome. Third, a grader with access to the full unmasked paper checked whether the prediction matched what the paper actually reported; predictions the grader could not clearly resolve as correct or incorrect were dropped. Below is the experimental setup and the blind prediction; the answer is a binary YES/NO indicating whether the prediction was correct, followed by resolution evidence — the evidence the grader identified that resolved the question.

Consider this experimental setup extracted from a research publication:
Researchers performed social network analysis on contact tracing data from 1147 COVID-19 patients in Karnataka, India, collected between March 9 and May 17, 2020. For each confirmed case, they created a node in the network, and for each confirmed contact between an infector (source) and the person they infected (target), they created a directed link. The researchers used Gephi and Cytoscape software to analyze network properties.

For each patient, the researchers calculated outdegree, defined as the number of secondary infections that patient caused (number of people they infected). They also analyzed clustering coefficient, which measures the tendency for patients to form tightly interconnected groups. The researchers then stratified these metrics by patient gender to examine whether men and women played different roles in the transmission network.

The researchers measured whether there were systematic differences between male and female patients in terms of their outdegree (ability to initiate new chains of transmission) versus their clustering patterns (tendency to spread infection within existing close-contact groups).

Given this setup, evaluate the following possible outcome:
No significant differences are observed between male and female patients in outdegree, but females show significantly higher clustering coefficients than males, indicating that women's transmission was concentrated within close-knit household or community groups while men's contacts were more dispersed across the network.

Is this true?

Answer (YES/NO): NO